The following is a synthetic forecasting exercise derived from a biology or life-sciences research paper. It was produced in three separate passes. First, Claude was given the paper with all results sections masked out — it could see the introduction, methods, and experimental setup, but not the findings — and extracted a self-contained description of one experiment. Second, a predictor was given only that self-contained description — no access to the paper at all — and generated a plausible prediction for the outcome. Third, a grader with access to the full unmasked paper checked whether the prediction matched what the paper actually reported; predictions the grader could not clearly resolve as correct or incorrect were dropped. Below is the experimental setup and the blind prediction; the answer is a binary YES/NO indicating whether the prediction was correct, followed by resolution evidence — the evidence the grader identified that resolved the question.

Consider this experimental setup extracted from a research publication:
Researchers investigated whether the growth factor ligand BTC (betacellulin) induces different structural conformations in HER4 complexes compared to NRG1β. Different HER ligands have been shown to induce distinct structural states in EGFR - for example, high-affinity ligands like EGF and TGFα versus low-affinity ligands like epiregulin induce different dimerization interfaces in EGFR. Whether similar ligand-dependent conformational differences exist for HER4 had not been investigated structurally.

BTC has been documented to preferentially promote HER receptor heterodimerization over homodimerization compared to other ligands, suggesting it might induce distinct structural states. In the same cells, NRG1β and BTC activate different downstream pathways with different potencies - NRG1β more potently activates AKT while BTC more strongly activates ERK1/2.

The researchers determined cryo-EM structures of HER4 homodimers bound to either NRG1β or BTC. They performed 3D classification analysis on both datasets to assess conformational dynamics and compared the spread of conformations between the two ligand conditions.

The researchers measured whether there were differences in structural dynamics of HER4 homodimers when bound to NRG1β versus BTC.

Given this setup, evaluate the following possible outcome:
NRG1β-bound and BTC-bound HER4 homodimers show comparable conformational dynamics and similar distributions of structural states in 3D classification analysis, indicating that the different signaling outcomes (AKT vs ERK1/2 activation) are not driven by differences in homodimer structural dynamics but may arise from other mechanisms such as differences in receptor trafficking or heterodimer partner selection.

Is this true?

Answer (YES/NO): NO